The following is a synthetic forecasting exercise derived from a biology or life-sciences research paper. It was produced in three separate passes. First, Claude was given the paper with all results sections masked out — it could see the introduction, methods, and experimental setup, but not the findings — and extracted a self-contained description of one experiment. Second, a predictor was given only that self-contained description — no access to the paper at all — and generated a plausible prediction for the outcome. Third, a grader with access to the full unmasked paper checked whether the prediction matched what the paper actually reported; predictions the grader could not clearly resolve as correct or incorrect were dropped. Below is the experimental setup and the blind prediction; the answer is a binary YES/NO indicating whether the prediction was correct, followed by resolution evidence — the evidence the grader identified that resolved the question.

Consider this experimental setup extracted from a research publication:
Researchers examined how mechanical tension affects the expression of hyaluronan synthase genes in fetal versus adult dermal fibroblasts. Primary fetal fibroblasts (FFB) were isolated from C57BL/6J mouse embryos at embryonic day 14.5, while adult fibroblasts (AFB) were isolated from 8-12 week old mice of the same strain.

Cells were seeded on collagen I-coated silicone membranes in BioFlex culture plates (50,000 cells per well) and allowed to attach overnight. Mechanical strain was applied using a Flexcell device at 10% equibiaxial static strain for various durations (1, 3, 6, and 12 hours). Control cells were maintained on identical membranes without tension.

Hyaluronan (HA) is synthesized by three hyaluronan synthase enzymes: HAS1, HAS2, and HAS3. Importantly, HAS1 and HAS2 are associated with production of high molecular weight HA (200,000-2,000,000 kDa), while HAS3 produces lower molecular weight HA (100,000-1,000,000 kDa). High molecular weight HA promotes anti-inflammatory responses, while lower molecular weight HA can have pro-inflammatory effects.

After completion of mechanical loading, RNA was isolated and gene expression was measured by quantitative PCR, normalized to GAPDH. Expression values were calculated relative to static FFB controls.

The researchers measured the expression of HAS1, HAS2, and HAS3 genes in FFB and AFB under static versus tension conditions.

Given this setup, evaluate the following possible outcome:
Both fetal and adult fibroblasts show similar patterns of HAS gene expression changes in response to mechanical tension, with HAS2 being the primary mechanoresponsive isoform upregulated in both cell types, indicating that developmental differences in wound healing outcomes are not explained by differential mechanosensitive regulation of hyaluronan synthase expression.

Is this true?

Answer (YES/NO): NO